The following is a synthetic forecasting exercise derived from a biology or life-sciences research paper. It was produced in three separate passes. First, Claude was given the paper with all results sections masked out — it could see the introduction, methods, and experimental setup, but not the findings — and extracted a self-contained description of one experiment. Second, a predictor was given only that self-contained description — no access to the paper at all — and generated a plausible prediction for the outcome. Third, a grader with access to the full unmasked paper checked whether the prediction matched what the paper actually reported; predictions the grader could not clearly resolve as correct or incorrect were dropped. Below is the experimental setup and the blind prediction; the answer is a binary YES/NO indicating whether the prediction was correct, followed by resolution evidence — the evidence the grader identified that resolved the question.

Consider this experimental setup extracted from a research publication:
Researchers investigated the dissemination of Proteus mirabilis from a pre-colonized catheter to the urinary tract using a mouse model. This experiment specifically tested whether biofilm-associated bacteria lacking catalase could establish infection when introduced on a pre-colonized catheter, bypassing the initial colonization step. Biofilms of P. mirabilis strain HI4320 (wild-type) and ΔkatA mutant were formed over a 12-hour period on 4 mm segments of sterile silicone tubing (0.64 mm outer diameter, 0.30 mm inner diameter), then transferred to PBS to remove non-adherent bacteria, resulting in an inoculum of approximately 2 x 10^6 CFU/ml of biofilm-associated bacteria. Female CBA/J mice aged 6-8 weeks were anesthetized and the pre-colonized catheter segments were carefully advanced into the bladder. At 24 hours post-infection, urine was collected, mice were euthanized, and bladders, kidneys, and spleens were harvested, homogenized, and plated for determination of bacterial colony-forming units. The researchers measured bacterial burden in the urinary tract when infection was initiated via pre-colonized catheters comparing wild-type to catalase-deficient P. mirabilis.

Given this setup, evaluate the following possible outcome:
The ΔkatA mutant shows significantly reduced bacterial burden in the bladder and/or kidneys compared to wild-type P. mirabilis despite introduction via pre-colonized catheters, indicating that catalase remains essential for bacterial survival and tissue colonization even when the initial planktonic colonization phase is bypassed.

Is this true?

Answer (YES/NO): YES